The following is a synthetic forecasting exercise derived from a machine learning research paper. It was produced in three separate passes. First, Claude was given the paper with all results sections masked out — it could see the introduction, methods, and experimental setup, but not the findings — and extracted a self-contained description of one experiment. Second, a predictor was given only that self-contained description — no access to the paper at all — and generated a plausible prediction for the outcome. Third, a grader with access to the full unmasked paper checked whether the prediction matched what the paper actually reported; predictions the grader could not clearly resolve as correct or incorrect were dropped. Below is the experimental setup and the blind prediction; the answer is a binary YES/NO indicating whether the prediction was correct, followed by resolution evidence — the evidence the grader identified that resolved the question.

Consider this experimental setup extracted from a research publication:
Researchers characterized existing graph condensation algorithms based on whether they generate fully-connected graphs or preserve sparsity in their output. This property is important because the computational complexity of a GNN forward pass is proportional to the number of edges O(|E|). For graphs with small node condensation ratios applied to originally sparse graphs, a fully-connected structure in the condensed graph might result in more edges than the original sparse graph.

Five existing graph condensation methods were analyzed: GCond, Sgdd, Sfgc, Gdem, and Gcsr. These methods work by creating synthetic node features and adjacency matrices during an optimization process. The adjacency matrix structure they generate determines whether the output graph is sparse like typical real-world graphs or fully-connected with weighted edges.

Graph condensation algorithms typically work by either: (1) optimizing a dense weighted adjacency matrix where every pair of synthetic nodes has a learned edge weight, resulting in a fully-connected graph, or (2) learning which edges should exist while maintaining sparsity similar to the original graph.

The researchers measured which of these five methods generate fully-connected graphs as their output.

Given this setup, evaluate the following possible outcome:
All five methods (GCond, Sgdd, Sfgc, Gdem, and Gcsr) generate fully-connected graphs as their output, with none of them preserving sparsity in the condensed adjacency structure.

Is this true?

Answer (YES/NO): YES